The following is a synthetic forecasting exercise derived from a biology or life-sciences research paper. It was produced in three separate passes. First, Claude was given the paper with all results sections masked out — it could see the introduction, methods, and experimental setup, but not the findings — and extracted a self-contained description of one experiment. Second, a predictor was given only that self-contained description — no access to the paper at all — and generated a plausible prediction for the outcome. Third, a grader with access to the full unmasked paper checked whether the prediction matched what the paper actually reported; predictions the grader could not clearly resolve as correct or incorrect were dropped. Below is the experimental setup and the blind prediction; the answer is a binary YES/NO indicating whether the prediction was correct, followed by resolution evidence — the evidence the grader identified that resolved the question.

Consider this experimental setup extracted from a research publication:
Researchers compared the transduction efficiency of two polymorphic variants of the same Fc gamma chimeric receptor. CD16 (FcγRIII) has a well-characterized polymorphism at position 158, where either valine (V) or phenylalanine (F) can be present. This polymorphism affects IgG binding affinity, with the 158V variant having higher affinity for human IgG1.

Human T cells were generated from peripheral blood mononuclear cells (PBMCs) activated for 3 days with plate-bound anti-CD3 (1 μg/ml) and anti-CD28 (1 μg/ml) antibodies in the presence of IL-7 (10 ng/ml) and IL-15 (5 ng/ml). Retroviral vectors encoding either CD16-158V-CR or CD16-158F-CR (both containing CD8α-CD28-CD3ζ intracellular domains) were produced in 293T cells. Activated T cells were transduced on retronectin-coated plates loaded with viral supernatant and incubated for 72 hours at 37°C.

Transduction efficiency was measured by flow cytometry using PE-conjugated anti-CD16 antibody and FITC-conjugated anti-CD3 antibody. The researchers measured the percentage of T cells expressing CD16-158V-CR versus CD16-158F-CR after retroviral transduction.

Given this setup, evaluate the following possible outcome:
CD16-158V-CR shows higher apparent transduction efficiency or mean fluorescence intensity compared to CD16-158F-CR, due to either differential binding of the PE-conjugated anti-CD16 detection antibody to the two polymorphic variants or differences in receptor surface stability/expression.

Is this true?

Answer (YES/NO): YES